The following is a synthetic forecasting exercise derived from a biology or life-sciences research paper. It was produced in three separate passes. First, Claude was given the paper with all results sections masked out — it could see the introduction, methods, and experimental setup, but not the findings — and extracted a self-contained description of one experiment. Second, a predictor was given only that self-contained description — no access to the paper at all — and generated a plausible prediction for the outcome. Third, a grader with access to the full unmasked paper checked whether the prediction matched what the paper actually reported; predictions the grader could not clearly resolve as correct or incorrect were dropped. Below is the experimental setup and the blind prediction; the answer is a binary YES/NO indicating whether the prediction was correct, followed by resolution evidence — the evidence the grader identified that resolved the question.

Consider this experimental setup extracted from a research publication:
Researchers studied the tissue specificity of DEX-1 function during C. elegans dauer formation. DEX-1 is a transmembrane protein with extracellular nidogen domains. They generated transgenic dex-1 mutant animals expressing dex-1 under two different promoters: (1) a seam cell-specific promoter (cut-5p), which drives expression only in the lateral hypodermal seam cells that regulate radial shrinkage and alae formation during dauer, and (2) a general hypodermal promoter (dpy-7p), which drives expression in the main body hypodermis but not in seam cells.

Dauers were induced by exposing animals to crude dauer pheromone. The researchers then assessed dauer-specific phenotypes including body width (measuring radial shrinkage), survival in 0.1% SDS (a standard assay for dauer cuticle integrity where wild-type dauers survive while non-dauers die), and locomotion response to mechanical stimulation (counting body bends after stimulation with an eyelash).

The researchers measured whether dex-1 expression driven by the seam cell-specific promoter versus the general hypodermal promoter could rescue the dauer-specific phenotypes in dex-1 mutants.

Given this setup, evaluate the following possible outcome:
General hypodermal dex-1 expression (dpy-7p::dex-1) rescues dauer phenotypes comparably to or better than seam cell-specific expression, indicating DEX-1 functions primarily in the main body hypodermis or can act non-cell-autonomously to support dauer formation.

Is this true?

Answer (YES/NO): NO